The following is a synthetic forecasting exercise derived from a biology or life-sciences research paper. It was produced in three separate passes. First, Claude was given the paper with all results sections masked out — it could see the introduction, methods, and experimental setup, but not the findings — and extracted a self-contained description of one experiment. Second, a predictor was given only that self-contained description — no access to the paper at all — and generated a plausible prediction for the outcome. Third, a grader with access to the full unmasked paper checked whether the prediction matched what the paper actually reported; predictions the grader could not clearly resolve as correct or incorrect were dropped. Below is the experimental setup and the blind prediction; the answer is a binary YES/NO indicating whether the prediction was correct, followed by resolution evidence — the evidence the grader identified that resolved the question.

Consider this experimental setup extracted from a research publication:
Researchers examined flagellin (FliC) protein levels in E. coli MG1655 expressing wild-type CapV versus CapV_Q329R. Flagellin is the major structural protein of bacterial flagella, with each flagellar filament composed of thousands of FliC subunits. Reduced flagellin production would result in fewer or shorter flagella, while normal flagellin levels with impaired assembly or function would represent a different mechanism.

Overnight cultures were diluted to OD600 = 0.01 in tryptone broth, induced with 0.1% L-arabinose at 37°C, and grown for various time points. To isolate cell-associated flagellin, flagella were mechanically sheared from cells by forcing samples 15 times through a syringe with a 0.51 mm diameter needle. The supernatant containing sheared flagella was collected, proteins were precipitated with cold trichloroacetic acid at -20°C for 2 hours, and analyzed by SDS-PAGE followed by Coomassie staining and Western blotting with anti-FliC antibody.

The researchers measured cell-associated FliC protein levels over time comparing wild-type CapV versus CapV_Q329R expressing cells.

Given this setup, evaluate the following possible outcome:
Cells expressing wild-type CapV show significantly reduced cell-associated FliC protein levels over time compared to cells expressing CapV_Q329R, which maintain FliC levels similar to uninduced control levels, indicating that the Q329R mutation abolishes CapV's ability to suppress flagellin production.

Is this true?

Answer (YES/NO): NO